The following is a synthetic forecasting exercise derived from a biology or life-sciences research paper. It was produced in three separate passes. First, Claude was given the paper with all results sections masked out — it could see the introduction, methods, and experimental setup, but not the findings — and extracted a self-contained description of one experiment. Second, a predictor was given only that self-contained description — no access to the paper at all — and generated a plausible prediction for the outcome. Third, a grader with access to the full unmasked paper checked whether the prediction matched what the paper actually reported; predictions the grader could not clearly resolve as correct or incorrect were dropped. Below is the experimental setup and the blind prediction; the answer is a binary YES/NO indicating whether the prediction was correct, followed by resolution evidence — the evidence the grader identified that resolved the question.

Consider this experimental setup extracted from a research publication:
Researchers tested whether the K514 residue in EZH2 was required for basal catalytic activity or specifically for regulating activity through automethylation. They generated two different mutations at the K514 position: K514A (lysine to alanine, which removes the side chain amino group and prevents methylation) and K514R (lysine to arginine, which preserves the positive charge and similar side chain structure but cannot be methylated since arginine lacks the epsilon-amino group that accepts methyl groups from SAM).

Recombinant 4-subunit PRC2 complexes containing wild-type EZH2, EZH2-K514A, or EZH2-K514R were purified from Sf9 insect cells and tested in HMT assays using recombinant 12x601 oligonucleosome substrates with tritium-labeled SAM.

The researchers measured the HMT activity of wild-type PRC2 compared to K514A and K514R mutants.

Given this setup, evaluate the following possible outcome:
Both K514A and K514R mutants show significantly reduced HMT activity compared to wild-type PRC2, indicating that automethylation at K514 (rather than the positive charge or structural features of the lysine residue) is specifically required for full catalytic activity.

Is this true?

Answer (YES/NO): YES